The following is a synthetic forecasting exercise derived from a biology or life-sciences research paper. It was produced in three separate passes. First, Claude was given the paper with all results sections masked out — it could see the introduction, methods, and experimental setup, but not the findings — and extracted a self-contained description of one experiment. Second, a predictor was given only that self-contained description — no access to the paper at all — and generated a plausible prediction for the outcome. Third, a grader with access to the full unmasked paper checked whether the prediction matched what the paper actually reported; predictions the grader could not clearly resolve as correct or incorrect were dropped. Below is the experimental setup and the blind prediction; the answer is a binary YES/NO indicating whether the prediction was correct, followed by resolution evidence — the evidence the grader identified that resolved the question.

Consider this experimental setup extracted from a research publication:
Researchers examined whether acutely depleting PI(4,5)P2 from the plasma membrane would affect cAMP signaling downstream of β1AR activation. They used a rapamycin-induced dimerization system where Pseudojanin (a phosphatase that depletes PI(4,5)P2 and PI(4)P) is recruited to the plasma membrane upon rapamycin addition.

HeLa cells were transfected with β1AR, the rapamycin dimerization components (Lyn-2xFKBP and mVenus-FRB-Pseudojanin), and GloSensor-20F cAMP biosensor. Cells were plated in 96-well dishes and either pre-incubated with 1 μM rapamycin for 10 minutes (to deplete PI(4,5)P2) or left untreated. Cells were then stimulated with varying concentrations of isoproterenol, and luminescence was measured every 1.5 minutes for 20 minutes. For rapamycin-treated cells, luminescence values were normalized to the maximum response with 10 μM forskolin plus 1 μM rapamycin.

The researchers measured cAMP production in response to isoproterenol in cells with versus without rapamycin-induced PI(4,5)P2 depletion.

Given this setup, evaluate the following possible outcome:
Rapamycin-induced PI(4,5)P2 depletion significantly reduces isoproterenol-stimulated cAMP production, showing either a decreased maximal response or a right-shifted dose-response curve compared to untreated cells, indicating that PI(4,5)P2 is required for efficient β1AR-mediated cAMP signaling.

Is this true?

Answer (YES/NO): NO